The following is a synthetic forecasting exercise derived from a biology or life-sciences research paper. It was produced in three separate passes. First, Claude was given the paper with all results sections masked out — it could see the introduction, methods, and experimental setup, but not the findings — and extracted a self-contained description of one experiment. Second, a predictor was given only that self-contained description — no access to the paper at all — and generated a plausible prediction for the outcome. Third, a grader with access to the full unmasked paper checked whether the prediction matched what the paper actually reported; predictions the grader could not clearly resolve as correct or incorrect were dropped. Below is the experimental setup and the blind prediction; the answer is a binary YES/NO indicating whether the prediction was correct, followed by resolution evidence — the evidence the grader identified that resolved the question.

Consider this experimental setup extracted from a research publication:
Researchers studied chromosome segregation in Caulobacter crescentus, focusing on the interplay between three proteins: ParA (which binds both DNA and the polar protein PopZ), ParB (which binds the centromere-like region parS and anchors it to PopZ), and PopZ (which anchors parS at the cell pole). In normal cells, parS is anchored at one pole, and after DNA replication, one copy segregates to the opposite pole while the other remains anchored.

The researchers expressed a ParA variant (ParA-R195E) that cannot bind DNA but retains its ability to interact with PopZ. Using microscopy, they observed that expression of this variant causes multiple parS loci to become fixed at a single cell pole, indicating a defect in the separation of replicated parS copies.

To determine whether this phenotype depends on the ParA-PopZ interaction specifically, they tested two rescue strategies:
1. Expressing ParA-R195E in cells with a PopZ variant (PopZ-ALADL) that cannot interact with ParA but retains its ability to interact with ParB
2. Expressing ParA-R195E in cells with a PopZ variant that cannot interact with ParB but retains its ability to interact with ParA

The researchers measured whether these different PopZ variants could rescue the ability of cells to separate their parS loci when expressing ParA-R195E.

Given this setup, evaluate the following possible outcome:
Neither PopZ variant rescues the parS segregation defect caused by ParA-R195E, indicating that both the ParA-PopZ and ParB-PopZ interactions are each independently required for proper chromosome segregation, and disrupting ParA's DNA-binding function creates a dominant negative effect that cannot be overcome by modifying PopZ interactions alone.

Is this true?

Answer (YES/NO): NO